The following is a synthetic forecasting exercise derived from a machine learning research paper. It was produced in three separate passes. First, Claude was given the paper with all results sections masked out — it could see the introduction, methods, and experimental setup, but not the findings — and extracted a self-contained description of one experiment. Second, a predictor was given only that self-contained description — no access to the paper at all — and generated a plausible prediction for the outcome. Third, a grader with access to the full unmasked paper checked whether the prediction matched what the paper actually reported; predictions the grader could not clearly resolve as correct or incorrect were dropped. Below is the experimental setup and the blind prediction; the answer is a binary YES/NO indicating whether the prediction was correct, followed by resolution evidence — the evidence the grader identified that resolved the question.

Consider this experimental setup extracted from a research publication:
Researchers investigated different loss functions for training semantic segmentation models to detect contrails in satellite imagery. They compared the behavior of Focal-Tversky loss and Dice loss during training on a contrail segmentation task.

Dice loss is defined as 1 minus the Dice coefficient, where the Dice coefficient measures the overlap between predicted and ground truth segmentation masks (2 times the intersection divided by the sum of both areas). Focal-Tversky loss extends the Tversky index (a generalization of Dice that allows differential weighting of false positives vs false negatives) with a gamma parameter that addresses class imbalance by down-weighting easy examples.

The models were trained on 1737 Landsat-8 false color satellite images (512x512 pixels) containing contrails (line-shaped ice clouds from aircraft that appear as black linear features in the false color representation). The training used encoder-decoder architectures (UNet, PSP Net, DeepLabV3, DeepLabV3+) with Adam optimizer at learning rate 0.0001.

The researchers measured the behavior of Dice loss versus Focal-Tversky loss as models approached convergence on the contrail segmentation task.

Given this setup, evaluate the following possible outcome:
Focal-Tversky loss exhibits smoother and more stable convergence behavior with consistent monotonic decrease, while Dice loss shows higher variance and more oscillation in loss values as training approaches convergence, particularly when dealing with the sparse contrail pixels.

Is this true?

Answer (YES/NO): NO